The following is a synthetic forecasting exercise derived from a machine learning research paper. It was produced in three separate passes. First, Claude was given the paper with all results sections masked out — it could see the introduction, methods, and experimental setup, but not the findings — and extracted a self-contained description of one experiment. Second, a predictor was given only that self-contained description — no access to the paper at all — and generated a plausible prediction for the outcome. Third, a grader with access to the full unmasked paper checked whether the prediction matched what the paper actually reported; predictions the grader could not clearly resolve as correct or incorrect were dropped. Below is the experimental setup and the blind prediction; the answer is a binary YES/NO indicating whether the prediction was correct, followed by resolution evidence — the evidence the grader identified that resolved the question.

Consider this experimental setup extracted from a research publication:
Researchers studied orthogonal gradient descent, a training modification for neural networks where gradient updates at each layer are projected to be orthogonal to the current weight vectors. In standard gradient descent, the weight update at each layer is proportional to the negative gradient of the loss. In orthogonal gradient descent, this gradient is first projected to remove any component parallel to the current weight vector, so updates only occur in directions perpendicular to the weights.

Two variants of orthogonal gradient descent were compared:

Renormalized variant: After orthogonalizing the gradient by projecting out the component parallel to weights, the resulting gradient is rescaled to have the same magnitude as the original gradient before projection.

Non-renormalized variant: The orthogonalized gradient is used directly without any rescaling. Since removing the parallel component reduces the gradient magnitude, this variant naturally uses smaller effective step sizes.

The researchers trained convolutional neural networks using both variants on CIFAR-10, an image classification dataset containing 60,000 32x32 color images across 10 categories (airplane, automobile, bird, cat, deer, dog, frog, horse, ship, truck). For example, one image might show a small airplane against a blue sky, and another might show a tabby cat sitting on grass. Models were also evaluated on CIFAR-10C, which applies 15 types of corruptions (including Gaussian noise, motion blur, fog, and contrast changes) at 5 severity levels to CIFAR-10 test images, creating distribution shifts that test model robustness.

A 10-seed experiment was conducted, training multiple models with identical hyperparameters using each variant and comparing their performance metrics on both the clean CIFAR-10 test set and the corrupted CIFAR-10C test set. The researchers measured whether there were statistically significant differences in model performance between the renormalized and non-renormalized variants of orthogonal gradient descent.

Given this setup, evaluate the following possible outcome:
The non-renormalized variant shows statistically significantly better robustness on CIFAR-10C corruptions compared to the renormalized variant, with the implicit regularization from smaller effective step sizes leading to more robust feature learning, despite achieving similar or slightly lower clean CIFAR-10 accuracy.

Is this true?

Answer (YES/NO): NO